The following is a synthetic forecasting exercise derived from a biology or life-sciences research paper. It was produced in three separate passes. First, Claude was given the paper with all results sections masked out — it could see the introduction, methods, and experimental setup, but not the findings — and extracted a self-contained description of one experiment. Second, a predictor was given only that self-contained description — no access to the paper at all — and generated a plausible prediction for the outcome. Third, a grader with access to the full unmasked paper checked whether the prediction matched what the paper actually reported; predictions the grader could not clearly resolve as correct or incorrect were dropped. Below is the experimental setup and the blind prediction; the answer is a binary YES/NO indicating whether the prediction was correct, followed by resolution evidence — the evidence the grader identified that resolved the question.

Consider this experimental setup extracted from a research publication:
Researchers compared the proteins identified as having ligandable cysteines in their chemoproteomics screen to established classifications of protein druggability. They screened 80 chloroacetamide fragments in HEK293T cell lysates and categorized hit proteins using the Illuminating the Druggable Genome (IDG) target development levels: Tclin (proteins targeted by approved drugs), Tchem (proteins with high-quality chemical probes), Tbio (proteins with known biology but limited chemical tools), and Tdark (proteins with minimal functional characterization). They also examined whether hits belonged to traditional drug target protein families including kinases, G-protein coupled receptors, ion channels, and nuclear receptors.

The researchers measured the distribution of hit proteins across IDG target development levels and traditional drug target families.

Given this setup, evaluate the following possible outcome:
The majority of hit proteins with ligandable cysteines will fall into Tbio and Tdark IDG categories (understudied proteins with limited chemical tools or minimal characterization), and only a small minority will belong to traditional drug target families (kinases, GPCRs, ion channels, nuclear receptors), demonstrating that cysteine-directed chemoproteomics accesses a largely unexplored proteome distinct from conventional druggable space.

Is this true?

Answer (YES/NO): YES